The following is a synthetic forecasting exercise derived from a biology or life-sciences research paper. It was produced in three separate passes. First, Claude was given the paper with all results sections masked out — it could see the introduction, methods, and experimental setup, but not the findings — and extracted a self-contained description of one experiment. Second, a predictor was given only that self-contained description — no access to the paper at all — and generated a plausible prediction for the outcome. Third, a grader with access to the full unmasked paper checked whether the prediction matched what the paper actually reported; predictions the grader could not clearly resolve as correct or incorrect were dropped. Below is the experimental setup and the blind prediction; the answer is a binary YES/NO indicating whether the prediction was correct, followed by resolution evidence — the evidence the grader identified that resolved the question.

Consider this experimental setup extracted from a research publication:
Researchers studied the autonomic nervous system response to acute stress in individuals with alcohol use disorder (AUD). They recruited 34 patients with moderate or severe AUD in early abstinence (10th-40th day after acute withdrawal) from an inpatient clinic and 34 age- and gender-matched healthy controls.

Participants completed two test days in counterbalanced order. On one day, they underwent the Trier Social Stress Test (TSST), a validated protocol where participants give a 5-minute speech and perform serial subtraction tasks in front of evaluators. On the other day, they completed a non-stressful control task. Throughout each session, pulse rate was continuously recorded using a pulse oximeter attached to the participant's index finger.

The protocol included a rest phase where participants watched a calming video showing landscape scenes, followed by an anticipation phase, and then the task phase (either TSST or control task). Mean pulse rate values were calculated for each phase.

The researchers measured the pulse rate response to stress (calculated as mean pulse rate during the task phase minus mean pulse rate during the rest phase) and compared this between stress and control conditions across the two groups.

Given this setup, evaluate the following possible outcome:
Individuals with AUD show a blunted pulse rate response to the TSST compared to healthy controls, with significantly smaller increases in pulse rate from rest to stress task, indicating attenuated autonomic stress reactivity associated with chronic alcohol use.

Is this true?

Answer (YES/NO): NO